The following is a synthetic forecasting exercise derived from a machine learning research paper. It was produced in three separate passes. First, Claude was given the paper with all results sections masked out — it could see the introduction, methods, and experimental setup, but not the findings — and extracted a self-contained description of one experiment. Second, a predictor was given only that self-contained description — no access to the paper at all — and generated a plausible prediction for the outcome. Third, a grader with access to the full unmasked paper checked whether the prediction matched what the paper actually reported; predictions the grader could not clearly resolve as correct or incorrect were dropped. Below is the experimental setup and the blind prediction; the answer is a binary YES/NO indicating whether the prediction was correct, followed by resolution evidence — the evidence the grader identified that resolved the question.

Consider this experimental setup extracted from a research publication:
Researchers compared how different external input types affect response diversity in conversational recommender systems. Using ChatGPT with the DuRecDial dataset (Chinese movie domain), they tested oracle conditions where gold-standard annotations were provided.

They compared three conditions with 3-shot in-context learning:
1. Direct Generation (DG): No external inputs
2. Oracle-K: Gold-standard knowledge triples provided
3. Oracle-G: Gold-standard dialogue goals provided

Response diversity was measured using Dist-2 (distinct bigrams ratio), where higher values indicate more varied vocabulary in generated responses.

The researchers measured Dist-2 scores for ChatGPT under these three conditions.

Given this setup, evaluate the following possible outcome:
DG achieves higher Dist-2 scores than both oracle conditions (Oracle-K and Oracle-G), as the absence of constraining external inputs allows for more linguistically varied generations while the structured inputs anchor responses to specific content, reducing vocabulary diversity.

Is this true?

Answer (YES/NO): NO